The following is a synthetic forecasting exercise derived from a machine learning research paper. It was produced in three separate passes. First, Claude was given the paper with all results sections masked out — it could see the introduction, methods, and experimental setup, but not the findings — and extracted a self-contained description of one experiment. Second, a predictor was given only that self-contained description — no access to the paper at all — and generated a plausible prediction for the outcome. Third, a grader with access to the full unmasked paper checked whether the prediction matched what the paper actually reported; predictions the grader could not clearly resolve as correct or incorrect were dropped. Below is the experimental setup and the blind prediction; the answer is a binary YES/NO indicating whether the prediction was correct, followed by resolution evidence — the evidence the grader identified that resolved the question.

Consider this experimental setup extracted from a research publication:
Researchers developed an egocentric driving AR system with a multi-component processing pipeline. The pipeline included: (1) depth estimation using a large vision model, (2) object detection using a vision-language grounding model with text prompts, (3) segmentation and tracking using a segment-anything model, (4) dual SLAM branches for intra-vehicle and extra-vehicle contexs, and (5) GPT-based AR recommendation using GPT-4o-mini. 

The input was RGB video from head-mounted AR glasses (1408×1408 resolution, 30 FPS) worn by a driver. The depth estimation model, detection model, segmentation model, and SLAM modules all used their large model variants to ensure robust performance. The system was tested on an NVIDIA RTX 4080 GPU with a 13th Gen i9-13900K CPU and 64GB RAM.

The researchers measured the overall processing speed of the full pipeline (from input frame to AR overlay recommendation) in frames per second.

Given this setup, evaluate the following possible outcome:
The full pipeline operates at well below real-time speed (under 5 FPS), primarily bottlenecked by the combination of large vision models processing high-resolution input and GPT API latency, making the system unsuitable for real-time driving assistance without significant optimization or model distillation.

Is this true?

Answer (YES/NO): NO